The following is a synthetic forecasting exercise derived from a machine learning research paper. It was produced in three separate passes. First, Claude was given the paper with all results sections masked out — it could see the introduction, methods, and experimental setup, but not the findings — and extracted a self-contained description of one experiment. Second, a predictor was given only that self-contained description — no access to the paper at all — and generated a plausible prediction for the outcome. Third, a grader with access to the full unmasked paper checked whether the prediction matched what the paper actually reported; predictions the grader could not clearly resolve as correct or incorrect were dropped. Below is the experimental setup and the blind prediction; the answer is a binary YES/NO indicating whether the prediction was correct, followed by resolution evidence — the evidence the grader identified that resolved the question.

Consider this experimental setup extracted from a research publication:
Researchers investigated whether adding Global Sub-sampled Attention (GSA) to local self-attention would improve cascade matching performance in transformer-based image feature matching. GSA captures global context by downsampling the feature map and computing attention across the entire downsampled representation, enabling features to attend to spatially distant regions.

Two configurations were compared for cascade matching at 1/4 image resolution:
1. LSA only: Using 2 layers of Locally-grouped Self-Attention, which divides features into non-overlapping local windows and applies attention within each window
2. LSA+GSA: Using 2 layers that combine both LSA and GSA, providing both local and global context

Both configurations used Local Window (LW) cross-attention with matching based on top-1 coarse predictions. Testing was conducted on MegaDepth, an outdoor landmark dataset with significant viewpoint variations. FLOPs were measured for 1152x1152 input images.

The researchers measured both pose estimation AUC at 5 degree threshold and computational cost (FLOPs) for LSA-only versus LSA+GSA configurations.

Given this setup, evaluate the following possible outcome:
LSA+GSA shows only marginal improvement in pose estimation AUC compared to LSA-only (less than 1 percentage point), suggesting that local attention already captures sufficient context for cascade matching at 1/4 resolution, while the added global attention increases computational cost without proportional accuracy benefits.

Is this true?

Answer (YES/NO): NO